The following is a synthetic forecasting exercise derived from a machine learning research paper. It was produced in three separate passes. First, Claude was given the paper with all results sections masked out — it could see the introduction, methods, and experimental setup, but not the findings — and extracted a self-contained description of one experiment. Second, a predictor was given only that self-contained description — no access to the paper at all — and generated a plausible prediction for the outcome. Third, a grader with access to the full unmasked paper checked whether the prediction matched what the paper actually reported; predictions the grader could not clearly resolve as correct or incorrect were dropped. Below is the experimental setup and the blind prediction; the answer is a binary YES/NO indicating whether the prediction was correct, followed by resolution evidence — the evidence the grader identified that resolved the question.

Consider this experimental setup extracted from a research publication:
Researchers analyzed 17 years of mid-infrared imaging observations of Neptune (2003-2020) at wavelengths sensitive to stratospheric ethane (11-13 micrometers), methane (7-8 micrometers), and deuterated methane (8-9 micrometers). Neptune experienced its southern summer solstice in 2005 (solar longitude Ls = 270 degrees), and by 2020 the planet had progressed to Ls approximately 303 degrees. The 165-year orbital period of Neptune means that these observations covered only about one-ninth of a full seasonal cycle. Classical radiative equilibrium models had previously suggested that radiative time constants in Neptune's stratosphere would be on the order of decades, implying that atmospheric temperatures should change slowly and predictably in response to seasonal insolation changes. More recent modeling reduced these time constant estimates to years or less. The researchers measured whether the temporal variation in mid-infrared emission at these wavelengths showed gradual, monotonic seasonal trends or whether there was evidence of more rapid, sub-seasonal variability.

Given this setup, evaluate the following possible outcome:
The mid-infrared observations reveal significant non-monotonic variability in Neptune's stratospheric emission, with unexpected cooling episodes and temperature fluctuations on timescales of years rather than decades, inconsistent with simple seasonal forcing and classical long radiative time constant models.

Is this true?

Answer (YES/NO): YES